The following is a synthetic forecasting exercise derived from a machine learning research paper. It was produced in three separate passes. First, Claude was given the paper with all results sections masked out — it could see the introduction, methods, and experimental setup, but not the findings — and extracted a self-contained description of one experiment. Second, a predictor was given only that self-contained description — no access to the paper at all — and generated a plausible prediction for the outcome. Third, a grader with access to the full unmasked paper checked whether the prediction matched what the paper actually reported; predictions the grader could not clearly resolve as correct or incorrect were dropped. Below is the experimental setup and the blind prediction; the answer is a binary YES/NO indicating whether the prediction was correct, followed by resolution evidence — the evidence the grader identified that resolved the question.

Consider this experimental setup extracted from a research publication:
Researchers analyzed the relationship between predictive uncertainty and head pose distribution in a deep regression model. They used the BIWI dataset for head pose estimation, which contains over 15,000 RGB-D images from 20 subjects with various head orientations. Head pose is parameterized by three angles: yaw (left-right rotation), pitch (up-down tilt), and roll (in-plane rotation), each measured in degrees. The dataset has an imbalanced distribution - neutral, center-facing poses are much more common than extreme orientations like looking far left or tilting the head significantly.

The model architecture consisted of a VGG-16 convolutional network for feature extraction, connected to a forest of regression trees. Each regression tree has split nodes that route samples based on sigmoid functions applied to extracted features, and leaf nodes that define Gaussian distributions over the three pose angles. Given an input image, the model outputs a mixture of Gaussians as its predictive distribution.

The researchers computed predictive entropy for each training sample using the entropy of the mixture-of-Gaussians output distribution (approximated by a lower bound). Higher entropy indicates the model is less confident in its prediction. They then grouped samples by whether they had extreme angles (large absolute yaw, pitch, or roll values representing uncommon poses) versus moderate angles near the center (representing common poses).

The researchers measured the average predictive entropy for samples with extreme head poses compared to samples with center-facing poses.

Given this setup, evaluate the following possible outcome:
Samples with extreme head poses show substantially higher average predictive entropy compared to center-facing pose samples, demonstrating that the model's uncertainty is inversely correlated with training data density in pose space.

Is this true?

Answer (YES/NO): YES